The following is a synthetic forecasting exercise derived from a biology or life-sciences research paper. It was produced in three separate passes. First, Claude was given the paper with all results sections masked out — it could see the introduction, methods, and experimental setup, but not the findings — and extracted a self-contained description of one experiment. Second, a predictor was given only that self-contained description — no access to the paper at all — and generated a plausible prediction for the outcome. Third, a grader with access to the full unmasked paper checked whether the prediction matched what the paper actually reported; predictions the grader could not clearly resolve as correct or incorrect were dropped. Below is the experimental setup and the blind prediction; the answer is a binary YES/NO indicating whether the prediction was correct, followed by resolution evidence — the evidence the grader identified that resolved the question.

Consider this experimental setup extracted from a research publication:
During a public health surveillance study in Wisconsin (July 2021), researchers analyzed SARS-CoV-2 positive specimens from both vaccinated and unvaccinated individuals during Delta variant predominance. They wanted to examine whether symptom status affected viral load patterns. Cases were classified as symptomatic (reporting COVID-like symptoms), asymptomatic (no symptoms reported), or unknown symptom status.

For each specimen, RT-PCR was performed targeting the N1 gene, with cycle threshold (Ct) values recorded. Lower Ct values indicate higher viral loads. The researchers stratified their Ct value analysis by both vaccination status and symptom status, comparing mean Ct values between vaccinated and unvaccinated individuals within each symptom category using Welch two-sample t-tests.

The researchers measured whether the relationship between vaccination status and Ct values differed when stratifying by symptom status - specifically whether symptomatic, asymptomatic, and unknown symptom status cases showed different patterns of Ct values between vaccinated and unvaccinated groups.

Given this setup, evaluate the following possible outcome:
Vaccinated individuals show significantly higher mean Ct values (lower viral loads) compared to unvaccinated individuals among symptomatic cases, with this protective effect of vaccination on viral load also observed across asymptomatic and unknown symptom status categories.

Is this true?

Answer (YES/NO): NO